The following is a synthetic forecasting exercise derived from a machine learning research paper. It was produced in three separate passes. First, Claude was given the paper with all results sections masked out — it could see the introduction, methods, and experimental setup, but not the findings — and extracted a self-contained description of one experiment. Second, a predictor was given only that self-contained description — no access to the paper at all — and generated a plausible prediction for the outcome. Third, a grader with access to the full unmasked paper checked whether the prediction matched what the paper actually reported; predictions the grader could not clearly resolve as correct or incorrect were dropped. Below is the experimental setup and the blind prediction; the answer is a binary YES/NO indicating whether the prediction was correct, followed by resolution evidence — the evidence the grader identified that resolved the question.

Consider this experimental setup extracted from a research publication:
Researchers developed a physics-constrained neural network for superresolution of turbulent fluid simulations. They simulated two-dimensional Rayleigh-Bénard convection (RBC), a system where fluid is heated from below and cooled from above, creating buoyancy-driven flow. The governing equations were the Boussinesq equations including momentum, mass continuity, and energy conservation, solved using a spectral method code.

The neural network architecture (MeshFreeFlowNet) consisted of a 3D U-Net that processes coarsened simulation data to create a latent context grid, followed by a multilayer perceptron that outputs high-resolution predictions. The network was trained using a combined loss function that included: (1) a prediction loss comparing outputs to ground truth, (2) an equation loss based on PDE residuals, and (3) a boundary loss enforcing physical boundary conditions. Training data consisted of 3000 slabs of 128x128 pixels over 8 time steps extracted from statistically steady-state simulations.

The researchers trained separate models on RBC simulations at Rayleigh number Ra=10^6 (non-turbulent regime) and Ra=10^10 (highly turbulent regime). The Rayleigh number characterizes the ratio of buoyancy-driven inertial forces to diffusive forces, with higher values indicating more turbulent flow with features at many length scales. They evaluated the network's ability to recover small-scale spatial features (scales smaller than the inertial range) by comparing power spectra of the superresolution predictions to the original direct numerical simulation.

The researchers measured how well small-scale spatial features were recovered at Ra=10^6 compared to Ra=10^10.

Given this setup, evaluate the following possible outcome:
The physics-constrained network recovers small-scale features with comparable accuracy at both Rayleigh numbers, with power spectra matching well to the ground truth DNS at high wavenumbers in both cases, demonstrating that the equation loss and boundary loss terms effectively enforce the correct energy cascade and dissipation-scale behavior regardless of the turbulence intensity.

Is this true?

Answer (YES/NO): NO